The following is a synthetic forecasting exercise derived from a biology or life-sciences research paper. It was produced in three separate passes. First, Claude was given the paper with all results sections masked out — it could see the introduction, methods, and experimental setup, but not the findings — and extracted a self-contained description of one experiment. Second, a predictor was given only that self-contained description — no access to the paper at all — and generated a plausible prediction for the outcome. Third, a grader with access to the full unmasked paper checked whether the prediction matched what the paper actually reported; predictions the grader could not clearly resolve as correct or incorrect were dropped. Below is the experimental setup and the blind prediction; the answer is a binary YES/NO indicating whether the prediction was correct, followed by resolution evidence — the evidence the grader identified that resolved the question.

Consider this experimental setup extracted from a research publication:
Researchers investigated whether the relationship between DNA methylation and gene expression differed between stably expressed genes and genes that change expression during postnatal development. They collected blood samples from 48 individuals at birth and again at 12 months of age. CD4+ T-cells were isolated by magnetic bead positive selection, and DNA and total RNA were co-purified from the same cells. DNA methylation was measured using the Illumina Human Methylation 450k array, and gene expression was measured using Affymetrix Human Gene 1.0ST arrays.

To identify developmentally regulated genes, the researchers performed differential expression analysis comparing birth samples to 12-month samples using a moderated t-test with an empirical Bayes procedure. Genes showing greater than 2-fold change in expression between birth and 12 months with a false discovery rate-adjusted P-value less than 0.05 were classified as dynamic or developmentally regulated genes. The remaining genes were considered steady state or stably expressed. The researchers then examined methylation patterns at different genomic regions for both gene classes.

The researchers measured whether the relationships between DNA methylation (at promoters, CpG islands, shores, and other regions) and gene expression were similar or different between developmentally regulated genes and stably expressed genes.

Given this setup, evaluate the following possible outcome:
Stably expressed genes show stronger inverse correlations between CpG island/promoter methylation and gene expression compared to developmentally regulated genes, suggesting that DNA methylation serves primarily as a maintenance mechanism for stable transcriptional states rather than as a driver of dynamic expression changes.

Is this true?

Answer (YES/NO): NO